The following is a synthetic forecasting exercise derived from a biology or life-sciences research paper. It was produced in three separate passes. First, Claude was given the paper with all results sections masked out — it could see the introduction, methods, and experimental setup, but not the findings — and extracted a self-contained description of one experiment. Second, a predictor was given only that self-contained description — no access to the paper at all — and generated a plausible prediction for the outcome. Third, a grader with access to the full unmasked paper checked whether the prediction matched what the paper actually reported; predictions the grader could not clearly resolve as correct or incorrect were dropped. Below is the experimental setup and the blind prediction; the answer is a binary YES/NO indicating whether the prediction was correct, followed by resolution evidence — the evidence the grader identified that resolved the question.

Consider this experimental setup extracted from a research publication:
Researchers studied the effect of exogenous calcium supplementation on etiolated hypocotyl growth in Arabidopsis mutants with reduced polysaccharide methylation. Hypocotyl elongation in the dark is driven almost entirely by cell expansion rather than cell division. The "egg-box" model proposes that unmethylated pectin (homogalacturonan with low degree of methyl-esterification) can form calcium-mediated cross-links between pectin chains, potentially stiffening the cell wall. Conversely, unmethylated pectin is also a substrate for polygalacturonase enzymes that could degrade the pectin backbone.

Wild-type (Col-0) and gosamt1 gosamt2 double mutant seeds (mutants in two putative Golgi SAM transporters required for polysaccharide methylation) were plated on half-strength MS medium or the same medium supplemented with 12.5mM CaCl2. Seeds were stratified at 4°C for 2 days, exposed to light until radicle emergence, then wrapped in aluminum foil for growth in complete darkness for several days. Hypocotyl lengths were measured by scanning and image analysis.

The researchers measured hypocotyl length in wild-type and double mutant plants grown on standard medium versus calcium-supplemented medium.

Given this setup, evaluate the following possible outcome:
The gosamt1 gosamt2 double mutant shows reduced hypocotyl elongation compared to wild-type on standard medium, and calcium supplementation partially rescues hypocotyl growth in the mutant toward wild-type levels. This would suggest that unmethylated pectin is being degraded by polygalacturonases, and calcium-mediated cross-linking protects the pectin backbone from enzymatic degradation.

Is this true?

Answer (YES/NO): NO